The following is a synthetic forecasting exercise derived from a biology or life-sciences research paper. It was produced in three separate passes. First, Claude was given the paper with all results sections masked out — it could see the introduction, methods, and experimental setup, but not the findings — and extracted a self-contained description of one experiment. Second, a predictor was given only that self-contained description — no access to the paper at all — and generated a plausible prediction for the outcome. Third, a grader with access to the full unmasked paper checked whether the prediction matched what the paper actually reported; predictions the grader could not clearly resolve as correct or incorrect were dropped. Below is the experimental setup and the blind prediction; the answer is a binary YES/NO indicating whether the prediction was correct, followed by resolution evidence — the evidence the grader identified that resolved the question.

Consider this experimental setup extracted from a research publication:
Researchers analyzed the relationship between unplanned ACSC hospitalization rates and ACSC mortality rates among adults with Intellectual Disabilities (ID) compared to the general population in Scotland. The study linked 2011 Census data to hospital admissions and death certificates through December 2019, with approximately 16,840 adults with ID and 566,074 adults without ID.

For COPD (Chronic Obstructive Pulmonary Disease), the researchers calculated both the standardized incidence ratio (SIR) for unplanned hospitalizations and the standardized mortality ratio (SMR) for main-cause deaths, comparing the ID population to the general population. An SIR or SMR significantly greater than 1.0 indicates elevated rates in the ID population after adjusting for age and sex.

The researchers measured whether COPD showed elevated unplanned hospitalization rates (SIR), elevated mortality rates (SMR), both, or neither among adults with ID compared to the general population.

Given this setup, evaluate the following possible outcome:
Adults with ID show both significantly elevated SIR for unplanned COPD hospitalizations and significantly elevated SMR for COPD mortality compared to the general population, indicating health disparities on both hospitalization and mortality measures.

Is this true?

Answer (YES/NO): NO